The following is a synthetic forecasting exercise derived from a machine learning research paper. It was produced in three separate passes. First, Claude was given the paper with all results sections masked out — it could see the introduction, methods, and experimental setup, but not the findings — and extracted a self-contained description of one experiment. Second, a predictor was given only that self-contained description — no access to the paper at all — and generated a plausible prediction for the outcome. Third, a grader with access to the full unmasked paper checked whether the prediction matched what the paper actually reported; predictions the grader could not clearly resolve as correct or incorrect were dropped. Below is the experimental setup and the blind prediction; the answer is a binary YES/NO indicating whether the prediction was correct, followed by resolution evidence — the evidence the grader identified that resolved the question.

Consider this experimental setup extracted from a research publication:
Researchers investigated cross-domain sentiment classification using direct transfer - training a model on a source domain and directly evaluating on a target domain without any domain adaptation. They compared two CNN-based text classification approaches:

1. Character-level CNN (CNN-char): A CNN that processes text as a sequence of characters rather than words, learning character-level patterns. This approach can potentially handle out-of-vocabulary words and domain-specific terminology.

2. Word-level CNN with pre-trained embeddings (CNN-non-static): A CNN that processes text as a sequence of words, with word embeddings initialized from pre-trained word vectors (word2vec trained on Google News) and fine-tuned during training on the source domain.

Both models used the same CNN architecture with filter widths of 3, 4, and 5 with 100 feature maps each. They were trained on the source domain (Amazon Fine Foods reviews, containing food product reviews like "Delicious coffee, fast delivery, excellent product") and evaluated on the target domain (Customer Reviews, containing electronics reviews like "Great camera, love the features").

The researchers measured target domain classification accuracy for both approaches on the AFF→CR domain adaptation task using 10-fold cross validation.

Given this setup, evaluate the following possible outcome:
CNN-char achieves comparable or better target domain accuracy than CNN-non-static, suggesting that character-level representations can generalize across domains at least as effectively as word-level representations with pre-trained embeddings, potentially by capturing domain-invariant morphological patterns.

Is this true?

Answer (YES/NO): NO